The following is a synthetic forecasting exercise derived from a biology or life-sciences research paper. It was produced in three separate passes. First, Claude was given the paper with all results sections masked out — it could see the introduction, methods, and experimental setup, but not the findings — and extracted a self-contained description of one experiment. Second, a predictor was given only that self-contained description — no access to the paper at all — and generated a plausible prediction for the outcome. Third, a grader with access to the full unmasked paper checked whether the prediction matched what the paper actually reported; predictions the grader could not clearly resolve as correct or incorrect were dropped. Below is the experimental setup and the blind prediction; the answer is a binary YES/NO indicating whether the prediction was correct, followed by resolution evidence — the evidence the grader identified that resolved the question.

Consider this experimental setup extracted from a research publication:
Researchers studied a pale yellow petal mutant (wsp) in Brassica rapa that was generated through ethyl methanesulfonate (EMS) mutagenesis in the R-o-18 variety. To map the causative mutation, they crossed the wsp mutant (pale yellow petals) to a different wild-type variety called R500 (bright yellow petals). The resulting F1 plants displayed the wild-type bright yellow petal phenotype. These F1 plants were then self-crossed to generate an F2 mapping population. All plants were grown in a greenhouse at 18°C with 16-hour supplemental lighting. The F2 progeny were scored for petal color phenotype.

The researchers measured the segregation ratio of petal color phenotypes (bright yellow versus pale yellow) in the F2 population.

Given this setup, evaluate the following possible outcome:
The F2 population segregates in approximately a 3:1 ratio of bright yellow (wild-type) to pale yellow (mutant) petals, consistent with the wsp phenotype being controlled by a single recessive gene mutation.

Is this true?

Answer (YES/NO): YES